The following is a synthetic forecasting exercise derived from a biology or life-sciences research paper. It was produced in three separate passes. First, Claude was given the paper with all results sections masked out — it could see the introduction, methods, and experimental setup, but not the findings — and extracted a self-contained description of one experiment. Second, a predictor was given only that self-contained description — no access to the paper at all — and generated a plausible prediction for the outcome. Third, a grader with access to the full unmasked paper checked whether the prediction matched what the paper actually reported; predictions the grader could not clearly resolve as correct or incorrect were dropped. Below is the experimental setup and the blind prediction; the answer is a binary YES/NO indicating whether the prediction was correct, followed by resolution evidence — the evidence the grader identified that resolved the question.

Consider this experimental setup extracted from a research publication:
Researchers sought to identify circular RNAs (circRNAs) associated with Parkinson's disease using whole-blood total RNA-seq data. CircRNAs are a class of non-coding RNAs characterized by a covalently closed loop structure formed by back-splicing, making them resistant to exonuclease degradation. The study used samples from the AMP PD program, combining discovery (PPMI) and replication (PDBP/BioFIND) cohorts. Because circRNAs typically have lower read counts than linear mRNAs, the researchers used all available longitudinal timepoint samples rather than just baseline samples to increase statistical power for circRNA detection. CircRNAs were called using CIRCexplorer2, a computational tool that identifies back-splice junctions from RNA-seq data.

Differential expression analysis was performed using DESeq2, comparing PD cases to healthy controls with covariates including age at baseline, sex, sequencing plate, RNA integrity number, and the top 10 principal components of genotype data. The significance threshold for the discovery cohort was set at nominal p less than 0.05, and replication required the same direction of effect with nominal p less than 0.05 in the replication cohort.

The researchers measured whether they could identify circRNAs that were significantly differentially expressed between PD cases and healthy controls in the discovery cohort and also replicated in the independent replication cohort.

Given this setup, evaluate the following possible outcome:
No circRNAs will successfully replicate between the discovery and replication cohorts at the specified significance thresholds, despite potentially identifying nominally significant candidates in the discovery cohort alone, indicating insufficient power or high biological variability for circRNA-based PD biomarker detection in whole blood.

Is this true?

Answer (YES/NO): NO